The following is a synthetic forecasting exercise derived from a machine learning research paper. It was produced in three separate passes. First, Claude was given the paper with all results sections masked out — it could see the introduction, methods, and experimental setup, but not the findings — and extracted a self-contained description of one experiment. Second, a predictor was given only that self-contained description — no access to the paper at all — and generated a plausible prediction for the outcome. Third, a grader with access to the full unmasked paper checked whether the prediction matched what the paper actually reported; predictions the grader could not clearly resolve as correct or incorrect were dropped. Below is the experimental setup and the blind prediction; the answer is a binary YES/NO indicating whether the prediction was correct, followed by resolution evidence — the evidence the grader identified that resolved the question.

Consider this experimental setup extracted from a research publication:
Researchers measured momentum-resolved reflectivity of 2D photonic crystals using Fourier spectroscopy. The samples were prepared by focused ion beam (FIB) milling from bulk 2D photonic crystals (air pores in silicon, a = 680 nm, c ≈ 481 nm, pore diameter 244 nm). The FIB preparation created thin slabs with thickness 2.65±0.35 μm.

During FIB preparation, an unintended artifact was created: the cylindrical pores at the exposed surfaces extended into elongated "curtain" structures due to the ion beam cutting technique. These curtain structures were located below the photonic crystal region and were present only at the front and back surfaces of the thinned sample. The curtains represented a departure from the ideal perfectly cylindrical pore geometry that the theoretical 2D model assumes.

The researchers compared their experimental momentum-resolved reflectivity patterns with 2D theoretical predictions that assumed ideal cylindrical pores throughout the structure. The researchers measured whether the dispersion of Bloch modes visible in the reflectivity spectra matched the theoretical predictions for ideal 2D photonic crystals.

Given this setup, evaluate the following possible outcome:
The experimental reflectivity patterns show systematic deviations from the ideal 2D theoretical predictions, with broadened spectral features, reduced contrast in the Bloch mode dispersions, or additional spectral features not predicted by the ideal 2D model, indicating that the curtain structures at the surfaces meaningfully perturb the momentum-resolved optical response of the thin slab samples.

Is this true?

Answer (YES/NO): NO